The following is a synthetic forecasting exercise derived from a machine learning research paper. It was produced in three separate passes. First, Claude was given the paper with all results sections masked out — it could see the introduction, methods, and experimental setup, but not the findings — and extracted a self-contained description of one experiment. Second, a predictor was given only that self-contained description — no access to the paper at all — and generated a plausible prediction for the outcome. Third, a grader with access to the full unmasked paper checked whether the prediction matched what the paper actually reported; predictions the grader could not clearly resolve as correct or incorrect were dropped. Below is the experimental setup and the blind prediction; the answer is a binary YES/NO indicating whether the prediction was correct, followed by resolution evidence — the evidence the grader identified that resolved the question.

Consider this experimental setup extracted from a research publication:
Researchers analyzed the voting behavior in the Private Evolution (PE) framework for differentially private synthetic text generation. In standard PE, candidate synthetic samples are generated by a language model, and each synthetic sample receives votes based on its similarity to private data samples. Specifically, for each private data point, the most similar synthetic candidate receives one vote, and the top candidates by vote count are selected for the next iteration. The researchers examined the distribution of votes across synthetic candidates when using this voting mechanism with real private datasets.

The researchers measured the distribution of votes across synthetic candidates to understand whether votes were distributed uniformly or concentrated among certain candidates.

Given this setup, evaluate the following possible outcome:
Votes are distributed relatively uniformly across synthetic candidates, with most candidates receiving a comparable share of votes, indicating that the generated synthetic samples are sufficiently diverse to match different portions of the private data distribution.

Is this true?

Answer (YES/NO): NO